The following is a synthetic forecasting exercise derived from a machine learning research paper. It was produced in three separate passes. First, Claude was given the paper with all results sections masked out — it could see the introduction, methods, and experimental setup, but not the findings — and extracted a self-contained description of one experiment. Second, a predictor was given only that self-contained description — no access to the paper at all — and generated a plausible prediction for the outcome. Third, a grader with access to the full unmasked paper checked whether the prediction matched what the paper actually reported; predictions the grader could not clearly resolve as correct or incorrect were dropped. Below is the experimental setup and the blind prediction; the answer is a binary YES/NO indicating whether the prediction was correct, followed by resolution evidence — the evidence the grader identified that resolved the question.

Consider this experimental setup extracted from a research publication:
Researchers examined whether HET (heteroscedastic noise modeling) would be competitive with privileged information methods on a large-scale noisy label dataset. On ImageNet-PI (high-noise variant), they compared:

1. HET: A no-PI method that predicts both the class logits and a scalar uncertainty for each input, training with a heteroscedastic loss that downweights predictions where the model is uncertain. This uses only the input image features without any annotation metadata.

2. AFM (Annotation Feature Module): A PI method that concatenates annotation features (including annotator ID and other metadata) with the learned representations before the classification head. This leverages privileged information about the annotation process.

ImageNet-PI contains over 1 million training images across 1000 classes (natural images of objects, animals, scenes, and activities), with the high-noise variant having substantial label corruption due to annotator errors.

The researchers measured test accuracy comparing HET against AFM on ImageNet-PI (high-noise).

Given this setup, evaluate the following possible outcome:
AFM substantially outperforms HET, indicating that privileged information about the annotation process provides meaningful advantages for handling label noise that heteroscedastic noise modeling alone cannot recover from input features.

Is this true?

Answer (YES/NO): YES